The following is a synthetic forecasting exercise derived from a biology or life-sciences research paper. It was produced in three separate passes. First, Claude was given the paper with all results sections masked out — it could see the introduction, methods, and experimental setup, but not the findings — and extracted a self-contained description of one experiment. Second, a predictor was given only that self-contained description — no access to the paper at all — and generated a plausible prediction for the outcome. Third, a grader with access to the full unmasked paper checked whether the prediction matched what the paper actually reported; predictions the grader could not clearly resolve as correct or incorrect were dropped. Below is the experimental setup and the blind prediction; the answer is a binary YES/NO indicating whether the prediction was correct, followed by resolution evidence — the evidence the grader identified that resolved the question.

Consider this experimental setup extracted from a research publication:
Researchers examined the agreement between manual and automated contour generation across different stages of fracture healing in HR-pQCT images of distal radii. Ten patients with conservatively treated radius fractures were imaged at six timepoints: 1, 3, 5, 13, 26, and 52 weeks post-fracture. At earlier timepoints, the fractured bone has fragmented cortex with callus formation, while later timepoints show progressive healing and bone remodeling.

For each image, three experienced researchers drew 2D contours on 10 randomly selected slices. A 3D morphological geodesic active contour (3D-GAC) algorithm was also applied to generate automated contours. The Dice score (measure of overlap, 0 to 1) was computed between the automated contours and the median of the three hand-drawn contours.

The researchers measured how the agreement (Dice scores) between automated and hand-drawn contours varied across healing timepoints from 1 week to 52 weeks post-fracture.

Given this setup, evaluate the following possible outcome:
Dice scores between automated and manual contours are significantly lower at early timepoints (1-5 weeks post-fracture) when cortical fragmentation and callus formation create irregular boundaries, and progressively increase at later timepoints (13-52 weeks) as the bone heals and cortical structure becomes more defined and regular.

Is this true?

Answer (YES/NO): NO